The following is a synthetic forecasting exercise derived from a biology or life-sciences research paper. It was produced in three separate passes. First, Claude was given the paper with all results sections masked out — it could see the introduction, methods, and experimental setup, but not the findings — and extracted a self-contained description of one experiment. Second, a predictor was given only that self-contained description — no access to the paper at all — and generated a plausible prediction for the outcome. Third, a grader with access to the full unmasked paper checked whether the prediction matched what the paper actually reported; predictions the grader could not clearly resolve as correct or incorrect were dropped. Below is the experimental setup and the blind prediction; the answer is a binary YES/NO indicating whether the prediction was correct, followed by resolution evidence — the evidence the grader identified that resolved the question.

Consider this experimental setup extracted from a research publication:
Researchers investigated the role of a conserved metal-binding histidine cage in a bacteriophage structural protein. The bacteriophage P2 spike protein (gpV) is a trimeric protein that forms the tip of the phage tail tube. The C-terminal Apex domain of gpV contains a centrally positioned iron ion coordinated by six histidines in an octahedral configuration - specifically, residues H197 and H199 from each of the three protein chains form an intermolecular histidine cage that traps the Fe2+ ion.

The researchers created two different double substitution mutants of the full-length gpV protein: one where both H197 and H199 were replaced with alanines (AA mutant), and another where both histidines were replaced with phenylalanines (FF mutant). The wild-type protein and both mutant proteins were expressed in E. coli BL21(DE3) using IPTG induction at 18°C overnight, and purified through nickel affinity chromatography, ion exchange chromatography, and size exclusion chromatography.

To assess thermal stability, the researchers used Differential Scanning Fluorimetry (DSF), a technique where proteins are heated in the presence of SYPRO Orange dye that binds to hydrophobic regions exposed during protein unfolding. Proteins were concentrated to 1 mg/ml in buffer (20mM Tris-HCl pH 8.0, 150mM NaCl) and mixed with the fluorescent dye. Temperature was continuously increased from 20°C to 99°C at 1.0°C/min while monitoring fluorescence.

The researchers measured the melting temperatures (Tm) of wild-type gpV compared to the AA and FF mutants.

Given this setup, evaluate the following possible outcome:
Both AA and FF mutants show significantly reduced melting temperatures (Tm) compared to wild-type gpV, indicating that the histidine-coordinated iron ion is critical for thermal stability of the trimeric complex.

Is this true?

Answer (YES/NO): NO